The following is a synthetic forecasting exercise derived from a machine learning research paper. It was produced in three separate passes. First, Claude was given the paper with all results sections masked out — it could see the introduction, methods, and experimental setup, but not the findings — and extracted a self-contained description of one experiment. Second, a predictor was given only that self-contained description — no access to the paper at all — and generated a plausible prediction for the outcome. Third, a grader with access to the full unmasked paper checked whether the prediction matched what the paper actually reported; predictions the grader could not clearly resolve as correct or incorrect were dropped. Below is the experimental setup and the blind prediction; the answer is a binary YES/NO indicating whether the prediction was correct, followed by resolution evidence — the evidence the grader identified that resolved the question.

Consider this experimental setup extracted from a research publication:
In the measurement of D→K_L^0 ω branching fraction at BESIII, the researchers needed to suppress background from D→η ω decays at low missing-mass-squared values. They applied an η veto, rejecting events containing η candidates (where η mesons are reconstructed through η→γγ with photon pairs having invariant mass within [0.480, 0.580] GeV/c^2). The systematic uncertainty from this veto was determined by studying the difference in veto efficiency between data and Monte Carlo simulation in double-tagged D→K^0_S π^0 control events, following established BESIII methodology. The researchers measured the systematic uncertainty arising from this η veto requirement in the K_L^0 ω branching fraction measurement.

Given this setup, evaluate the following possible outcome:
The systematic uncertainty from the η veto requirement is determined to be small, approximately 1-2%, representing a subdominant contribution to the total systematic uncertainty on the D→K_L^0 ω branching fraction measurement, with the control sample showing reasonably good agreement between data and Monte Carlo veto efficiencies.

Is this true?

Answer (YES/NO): NO